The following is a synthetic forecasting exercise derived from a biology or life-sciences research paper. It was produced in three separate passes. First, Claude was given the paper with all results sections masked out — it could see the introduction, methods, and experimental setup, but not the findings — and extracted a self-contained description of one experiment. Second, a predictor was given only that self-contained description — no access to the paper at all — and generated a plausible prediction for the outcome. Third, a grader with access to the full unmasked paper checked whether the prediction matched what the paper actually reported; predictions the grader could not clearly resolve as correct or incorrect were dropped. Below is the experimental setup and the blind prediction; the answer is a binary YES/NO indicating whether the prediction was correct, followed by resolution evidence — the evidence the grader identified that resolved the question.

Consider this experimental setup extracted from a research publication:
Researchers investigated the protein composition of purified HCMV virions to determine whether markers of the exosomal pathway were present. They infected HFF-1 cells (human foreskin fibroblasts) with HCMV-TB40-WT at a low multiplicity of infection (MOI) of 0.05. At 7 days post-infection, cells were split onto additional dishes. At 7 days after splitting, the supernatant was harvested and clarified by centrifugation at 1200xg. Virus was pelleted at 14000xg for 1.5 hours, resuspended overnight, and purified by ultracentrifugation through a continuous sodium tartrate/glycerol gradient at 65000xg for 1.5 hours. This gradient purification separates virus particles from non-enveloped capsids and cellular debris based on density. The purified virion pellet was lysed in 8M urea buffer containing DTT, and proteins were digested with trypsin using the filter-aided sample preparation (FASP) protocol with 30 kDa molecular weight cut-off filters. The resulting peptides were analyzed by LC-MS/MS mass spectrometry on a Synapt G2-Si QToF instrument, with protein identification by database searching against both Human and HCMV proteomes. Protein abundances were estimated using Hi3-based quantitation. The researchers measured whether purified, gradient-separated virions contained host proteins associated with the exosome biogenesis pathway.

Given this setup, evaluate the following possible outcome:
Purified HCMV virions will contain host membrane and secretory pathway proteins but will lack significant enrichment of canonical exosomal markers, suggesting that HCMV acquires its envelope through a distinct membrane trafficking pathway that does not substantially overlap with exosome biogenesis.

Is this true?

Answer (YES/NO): NO